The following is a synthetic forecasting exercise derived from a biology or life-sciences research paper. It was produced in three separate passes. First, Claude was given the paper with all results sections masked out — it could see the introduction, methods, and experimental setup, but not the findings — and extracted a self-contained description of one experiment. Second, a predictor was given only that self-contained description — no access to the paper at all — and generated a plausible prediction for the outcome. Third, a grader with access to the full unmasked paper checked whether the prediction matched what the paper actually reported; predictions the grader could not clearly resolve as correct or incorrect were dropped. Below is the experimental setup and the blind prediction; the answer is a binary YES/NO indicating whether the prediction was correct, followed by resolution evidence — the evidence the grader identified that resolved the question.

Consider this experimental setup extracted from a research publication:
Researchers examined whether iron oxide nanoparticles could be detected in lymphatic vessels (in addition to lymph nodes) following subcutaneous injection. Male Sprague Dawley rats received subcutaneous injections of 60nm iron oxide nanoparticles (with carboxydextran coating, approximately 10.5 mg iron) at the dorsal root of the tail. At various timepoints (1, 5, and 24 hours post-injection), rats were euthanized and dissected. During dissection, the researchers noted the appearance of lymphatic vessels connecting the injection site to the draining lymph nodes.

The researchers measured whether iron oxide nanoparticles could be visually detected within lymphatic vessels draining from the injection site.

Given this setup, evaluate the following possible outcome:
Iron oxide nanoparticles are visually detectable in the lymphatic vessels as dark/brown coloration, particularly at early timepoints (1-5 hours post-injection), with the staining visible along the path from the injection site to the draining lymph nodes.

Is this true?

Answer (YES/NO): NO